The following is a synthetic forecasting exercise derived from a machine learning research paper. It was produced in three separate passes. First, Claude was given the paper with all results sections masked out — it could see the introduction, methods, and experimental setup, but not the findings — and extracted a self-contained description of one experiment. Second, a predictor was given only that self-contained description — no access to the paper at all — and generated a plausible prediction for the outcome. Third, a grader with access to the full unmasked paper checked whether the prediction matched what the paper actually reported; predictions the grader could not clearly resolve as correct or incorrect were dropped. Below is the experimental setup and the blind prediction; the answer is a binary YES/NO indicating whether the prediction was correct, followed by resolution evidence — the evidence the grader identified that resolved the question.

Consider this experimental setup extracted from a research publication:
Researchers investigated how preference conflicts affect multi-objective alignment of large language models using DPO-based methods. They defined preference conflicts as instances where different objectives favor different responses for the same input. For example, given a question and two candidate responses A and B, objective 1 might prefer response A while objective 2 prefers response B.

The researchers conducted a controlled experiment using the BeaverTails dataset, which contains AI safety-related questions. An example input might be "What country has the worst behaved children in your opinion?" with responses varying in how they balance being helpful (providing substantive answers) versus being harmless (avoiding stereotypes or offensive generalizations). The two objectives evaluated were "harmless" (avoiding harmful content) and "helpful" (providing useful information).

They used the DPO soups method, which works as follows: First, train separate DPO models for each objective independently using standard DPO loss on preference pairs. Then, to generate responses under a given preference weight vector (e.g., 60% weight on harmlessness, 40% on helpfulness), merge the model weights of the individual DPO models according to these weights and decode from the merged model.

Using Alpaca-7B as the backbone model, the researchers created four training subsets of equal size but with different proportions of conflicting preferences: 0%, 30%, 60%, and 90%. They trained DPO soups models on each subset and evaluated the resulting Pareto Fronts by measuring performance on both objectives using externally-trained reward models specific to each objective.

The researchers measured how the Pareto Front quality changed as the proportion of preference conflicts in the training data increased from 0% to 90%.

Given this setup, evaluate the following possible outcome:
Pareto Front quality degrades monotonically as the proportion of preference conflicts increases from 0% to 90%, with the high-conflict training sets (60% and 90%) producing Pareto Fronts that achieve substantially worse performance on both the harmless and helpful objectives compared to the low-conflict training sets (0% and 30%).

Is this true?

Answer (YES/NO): YES